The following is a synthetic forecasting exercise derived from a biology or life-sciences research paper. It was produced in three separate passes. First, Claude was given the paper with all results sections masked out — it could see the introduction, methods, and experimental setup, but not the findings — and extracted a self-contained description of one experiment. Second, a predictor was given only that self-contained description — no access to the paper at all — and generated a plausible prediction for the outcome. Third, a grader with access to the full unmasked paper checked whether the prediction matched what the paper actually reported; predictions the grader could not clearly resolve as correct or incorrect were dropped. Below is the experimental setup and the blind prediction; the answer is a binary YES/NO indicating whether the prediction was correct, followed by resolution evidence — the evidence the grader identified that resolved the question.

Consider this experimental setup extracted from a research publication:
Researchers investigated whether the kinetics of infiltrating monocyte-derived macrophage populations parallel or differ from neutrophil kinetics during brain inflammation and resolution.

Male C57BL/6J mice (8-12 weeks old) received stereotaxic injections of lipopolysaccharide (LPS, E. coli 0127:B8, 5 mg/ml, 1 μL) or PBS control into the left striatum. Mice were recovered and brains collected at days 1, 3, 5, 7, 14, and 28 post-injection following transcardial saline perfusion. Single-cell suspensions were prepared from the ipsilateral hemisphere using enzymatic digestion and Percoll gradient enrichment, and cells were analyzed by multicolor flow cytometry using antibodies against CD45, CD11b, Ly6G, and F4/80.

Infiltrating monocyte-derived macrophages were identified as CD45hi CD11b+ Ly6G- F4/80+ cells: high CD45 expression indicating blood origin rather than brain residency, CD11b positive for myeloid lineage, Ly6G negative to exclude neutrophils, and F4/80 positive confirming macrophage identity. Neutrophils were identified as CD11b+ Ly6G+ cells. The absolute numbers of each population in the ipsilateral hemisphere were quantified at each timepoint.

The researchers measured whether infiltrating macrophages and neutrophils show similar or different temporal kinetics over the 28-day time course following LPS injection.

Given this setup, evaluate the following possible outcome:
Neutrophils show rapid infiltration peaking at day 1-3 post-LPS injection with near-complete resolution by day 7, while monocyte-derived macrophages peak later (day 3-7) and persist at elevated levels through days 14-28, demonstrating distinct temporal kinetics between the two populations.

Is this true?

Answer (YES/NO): NO